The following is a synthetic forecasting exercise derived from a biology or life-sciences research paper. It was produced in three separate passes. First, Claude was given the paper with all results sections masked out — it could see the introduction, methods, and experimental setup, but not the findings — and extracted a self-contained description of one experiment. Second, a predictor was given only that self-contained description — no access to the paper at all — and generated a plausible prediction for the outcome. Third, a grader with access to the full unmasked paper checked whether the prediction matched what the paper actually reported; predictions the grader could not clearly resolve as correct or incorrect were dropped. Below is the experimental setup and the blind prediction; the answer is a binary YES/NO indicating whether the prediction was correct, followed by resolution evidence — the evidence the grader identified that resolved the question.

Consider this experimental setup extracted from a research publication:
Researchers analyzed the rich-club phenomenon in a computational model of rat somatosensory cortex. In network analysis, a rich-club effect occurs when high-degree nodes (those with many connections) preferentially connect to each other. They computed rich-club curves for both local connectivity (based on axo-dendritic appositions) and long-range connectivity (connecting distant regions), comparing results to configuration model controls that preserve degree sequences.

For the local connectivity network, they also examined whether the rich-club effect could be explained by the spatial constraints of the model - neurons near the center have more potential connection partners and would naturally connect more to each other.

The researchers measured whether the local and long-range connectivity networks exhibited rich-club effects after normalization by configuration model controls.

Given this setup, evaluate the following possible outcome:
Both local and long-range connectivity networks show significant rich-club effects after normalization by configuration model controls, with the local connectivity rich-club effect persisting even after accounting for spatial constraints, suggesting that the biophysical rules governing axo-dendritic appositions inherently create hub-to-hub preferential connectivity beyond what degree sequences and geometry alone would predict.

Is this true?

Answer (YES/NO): NO